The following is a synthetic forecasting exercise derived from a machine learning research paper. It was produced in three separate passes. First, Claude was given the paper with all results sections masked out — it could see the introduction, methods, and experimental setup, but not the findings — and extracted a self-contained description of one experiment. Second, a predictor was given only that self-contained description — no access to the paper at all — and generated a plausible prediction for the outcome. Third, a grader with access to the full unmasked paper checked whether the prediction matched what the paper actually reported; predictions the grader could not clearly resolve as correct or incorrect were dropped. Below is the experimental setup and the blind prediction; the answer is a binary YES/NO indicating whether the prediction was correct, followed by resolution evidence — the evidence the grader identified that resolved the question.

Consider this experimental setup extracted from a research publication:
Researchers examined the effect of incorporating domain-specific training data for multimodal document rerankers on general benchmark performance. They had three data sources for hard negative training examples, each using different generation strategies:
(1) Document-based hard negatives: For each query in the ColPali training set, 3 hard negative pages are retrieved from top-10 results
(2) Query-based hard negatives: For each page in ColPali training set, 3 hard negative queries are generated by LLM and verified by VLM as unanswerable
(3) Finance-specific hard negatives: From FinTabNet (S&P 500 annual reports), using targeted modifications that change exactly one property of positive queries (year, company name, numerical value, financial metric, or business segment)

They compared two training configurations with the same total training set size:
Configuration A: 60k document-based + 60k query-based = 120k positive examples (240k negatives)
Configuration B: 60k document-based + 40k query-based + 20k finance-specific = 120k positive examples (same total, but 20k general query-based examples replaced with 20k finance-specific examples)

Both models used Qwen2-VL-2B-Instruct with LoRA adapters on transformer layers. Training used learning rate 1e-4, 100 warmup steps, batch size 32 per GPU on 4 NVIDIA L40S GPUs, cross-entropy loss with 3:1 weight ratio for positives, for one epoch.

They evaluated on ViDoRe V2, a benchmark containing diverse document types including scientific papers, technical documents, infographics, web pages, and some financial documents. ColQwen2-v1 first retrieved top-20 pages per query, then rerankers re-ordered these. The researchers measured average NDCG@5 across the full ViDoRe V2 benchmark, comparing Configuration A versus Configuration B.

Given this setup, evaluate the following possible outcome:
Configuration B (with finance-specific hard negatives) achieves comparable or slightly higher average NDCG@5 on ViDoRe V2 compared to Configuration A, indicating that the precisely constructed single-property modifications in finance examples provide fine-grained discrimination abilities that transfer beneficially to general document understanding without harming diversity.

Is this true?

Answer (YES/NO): YES